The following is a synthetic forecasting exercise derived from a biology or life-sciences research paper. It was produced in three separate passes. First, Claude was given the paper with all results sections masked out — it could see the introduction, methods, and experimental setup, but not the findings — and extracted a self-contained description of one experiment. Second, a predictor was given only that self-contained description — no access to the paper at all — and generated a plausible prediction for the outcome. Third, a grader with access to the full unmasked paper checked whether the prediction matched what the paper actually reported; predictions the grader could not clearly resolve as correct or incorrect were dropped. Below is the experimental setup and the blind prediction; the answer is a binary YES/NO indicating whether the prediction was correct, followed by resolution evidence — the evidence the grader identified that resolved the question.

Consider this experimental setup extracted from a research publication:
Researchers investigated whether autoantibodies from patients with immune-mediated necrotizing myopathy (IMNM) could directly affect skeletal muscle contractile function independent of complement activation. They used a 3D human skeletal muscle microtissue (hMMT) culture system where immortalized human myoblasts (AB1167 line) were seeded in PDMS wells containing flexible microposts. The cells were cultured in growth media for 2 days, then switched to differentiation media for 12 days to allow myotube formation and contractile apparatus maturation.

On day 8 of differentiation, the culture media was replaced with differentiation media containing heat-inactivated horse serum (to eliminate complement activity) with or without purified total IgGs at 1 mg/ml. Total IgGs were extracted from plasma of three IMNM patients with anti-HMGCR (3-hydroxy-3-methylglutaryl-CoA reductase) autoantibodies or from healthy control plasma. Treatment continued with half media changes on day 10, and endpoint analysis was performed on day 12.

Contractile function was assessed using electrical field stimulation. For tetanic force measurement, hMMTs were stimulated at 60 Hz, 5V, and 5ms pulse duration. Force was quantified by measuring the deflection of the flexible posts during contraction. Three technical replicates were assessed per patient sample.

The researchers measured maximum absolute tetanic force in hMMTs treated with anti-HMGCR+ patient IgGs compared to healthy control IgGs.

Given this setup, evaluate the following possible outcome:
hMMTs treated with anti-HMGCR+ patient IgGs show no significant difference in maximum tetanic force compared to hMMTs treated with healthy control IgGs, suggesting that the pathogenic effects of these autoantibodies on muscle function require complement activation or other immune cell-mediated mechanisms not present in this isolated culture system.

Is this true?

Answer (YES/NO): NO